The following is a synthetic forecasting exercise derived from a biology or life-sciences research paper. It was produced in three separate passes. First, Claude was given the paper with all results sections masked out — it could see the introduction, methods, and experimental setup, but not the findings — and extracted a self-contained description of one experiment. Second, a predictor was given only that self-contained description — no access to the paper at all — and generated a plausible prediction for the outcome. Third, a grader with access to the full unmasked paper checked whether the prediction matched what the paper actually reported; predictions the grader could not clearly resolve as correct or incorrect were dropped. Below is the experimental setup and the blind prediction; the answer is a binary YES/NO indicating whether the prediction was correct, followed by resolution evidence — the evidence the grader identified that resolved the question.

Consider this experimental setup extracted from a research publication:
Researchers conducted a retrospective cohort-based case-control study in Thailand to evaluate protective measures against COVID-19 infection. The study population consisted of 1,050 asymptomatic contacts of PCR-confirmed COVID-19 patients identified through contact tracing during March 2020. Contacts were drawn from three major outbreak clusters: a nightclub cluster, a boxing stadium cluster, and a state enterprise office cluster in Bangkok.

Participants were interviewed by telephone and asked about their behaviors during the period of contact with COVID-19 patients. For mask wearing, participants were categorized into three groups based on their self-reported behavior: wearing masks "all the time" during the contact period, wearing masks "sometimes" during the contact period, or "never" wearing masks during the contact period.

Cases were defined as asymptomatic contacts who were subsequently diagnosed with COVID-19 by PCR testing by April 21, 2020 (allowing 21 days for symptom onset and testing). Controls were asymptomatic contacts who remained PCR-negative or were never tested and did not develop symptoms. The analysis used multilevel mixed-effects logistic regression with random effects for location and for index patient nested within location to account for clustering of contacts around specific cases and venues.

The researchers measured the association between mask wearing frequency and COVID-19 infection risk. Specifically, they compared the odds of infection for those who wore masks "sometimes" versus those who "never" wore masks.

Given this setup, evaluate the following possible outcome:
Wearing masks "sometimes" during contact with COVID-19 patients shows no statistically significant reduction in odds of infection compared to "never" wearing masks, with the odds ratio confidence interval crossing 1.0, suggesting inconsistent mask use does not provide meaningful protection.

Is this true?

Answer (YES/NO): YES